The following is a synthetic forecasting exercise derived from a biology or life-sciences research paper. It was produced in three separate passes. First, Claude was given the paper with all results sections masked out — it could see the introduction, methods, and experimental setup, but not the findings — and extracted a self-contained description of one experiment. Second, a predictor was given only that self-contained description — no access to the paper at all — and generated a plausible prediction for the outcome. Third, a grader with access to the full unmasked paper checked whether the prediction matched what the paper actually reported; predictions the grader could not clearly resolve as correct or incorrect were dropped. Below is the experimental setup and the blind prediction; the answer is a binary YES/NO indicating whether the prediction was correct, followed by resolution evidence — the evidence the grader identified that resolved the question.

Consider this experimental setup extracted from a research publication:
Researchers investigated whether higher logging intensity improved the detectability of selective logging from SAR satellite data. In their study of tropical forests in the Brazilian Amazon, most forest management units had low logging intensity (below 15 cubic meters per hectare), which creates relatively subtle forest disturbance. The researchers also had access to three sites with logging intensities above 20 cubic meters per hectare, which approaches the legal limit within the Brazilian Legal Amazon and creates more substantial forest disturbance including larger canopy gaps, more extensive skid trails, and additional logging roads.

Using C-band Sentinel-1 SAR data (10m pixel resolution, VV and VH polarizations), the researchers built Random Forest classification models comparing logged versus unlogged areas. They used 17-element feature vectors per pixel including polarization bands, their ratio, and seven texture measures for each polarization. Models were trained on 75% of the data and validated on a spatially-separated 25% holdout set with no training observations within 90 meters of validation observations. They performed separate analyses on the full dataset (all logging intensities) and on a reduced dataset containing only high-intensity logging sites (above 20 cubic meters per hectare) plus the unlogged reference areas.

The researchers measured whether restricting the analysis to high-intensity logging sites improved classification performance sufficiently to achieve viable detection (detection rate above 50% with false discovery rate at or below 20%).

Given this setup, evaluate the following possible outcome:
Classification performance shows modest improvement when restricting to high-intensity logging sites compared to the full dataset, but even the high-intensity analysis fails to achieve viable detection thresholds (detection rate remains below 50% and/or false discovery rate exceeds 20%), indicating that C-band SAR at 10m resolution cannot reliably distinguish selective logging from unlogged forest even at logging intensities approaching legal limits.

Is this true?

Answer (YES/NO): YES